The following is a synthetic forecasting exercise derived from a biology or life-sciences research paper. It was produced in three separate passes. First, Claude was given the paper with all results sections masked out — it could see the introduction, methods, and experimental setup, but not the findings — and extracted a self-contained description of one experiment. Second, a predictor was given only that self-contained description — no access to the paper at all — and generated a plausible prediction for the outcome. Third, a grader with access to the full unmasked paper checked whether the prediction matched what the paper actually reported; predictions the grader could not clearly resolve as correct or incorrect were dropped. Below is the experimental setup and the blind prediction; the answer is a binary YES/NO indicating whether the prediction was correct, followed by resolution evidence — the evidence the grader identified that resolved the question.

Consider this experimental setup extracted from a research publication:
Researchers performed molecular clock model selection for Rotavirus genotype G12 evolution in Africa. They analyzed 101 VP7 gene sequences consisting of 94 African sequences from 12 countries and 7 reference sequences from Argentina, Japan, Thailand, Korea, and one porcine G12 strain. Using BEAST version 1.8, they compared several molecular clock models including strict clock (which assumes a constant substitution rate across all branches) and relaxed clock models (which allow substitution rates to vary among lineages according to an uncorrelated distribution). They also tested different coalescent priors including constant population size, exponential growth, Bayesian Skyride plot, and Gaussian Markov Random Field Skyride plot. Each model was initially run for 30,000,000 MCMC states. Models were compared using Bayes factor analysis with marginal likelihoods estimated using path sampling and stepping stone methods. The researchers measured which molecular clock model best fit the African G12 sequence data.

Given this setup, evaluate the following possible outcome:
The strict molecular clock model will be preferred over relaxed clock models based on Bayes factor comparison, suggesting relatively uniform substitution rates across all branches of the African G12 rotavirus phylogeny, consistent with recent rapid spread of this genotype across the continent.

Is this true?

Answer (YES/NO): NO